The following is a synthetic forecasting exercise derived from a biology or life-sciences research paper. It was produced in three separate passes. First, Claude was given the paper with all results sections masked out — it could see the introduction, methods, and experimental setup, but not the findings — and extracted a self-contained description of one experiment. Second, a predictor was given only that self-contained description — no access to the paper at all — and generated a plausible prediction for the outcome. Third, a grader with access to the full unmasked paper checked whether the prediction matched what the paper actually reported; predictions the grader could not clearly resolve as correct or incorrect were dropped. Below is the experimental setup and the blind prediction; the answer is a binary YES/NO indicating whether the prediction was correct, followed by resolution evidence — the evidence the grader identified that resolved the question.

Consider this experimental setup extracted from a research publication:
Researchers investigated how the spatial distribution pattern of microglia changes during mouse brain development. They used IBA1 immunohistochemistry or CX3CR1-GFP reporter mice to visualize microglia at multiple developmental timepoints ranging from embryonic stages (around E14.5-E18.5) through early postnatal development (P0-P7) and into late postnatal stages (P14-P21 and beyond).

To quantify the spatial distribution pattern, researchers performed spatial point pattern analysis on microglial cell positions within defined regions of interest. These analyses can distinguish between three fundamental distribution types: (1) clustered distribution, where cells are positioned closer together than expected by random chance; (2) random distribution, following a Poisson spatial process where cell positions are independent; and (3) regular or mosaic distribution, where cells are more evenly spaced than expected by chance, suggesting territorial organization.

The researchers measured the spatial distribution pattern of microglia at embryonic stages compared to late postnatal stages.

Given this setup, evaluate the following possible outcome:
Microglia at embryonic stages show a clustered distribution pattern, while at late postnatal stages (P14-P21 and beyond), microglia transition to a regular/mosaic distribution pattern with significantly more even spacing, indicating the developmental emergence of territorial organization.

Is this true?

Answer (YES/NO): NO